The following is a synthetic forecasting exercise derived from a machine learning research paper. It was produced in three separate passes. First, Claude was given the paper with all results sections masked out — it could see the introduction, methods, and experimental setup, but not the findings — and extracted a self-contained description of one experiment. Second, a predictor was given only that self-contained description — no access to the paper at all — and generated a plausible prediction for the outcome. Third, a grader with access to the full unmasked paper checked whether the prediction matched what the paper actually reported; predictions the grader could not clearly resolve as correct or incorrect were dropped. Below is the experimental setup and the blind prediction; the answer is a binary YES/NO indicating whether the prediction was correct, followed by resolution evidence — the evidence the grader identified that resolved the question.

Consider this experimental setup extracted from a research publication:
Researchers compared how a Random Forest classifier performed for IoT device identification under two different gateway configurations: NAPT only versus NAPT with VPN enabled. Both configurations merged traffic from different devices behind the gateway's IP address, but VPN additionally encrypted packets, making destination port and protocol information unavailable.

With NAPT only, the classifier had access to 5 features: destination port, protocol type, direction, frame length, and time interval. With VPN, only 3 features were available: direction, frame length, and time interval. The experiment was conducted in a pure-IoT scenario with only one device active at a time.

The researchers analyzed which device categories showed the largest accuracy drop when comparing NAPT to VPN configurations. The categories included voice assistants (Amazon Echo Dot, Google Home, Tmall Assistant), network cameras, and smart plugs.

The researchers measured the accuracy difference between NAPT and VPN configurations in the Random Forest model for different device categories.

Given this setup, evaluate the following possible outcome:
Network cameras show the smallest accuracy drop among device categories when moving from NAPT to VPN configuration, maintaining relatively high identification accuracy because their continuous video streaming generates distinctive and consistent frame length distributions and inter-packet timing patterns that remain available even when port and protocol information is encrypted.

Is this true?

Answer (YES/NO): NO